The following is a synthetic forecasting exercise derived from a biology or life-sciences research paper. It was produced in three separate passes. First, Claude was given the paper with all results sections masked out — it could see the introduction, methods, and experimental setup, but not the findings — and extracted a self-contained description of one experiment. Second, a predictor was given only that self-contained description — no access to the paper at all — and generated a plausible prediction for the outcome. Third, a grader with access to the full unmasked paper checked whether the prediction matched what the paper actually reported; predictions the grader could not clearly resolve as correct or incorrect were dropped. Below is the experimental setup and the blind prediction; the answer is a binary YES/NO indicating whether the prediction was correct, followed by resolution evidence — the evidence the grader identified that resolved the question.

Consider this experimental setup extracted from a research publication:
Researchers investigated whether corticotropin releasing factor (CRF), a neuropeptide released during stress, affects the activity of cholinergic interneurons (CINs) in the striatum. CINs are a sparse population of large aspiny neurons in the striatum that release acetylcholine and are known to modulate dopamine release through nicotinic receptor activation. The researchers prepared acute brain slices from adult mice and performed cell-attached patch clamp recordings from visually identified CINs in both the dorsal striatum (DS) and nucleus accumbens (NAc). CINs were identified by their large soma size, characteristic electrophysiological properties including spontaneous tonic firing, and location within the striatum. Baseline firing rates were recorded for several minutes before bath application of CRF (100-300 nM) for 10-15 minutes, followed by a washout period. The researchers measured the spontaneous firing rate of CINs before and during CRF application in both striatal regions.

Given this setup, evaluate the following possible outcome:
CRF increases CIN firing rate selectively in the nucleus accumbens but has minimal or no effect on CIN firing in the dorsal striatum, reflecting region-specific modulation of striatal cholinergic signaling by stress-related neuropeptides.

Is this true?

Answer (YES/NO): NO